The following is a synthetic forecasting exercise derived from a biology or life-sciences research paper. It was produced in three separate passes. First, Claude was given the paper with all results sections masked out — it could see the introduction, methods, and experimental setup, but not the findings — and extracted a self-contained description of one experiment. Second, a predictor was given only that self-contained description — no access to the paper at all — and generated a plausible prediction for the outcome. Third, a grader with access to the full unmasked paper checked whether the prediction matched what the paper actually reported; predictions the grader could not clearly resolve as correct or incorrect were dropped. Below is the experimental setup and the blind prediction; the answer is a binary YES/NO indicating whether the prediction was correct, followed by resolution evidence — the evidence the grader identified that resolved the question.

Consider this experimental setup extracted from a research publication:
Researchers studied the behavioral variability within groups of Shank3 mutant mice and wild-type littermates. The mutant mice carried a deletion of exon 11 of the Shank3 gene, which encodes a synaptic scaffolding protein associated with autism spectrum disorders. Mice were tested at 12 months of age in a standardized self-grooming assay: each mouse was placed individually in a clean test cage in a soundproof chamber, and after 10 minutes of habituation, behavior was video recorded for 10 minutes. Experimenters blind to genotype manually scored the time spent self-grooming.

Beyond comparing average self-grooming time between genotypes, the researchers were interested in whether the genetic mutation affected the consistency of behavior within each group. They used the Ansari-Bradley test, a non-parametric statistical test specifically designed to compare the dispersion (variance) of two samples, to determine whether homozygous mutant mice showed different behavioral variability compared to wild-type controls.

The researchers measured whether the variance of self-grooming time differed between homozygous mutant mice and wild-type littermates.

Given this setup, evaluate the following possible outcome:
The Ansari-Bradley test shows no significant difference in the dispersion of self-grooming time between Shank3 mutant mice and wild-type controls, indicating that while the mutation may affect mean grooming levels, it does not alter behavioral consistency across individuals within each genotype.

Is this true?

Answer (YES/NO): NO